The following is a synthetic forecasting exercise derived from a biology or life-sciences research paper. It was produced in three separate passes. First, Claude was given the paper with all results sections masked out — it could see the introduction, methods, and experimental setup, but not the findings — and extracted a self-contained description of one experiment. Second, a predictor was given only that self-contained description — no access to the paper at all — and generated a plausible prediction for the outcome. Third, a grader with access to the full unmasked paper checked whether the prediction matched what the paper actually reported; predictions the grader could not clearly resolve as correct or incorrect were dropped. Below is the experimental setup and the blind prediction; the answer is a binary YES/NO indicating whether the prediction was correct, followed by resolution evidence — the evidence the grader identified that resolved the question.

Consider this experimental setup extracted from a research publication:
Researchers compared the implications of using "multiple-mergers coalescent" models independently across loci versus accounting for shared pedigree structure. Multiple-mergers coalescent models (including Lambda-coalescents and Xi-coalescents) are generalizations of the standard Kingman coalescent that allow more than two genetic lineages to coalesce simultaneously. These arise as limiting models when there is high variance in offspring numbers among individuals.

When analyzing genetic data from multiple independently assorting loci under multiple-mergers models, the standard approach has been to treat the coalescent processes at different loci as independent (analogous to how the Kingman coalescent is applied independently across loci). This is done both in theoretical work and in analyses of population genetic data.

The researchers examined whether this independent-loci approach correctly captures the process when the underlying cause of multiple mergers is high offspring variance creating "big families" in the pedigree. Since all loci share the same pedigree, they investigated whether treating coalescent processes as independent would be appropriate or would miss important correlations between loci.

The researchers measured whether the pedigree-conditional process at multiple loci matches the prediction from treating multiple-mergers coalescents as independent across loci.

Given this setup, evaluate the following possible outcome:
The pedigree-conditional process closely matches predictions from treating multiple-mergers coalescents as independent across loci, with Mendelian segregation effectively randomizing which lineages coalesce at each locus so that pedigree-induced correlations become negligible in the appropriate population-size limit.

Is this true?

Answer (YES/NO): NO